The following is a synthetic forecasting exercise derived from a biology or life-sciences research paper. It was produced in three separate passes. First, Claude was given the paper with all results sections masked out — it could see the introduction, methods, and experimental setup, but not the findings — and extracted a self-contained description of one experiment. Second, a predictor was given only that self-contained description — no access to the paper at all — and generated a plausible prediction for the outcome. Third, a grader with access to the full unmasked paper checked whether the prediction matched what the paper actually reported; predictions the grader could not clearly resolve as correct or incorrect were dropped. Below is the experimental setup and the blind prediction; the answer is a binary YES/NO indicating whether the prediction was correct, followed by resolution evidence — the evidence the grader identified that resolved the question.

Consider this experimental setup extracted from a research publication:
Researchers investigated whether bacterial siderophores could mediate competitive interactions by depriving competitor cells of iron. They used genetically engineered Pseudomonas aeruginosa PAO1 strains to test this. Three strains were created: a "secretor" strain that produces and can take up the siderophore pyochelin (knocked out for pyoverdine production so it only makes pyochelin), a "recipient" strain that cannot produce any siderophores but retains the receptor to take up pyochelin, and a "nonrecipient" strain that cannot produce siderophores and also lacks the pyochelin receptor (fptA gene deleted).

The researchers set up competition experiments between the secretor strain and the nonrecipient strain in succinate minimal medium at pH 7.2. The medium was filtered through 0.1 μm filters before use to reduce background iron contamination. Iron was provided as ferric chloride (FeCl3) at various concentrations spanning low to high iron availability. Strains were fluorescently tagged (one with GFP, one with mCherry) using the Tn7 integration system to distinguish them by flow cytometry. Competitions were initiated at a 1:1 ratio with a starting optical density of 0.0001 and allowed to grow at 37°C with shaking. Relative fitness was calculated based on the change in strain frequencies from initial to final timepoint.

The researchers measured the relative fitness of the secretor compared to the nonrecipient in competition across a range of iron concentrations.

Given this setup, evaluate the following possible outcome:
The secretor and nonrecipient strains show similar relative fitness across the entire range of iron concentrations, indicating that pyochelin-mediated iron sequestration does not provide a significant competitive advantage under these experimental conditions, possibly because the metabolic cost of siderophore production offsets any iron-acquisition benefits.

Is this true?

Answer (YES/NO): NO